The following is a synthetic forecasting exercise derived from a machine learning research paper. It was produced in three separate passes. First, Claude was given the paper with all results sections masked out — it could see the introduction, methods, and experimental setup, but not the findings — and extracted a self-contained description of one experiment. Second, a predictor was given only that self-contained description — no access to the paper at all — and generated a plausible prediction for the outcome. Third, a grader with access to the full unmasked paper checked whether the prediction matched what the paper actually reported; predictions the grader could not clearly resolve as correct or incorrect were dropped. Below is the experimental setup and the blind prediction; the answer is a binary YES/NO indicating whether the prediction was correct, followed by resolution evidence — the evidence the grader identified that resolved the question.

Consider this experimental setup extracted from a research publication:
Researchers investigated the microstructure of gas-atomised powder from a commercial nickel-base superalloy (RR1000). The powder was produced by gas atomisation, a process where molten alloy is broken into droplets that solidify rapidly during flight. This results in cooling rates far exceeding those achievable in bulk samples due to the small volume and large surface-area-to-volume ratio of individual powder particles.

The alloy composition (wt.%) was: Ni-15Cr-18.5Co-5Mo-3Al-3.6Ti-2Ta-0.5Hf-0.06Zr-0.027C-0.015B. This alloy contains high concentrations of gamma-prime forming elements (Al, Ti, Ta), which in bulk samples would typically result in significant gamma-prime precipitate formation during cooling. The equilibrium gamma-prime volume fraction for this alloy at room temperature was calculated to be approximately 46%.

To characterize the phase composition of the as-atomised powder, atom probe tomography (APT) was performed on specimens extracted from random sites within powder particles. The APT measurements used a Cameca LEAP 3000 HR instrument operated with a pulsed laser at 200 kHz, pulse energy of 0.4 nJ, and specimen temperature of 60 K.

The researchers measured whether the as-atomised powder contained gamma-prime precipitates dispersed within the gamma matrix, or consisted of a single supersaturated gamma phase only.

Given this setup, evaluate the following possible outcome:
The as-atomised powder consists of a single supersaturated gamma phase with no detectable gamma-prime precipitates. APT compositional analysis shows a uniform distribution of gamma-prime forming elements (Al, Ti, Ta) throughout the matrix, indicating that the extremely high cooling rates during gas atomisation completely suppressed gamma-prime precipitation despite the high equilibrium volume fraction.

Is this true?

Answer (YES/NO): NO